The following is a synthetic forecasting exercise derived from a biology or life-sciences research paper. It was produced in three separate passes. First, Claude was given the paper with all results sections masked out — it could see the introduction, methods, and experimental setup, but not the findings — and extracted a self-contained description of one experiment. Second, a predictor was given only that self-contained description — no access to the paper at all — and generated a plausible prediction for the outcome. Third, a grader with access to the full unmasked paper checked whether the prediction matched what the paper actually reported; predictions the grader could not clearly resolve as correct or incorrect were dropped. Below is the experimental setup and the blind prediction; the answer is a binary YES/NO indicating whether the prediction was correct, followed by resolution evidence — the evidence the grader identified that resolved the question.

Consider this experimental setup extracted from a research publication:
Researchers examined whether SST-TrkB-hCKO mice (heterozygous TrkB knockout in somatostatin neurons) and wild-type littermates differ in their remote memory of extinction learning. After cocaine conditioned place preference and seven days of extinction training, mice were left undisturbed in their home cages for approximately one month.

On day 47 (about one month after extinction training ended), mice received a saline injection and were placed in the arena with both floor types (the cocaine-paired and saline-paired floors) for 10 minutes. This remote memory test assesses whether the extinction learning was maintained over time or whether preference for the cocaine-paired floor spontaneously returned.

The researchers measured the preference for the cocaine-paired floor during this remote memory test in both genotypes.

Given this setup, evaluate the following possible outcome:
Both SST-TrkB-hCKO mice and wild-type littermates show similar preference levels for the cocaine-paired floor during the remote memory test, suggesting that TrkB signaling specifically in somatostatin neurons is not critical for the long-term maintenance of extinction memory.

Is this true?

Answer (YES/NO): NO